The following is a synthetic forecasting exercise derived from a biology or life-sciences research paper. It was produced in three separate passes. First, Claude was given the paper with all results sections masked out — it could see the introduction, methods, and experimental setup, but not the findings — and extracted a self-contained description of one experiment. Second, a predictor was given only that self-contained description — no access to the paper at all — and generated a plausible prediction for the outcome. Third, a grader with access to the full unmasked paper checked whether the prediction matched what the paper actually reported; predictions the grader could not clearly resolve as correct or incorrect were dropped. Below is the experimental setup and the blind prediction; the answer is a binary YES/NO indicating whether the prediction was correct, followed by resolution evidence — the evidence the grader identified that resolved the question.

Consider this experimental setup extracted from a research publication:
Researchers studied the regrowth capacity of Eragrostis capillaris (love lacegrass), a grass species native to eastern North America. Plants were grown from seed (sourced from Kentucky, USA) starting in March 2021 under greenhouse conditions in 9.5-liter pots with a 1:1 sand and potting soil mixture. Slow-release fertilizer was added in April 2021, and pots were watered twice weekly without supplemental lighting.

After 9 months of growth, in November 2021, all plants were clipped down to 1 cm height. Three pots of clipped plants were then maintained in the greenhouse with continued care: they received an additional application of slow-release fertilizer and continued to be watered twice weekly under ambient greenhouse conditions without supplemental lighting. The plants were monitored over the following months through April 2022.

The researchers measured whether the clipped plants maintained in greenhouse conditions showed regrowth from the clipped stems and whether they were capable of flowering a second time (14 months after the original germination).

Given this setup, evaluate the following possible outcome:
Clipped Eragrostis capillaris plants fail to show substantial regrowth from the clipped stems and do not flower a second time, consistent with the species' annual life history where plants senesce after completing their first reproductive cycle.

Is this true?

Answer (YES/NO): NO